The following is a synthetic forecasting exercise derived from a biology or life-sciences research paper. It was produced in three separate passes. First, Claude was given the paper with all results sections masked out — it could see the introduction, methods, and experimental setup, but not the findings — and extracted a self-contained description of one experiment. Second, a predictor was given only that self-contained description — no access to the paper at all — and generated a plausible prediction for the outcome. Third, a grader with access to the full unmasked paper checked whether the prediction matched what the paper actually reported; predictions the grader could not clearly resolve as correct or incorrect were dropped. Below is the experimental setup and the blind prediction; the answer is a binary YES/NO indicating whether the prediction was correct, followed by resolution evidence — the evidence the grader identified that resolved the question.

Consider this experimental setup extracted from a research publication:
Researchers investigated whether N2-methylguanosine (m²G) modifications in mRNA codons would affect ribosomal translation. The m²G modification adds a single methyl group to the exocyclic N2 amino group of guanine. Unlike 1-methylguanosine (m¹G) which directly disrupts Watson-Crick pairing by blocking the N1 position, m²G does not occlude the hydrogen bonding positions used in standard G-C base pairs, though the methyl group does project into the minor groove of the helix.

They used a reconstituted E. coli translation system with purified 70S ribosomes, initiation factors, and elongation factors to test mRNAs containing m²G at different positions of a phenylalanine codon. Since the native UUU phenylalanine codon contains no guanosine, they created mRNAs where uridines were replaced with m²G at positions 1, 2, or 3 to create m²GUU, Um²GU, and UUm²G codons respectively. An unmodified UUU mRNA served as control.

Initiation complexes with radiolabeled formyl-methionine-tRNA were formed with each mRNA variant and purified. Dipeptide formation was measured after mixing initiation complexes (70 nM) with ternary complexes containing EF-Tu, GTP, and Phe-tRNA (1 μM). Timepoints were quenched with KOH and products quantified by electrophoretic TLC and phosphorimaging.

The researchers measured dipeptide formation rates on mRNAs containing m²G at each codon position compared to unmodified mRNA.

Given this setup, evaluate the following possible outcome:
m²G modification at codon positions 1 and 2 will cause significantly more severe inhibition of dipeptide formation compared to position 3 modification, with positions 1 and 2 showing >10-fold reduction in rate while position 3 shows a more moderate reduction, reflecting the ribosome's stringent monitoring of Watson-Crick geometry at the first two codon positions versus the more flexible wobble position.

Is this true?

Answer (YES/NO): NO